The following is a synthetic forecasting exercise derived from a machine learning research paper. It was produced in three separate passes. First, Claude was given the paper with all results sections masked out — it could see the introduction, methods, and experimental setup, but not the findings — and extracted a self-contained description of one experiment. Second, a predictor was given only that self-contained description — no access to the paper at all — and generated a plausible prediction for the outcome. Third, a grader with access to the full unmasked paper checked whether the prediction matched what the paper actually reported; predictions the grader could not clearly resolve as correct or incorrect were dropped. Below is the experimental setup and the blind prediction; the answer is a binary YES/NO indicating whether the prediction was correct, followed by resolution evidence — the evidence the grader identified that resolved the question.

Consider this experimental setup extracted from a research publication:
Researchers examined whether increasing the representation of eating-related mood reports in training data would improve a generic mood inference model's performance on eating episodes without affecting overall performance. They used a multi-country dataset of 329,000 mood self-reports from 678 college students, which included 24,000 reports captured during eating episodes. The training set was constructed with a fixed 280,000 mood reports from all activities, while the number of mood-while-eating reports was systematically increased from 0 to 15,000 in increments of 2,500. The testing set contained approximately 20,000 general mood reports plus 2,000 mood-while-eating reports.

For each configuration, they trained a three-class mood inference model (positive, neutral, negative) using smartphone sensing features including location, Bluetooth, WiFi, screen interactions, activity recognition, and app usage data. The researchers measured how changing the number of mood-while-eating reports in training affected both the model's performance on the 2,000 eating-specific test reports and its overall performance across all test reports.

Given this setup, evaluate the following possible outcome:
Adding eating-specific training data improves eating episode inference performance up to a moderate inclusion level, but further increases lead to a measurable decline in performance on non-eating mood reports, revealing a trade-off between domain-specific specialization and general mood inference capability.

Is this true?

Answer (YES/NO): YES